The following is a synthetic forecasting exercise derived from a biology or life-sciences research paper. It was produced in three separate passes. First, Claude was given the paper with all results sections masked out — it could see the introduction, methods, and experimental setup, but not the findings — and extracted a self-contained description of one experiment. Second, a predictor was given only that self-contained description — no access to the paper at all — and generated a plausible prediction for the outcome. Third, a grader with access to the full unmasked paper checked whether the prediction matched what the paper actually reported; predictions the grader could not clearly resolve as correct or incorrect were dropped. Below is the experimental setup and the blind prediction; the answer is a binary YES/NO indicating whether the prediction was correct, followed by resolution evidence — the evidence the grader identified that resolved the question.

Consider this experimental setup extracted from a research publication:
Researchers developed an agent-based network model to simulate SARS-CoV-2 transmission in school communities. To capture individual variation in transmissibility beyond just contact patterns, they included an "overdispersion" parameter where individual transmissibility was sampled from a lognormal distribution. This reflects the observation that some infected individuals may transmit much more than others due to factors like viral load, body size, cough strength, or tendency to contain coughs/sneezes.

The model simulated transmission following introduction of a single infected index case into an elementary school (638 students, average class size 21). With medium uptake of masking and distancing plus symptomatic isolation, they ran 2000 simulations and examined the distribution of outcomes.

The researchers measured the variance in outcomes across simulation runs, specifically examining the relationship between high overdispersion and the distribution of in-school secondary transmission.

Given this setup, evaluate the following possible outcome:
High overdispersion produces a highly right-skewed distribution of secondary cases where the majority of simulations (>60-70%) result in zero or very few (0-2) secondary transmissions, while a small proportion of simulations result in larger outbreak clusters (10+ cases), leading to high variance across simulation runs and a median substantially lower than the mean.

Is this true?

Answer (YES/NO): YES